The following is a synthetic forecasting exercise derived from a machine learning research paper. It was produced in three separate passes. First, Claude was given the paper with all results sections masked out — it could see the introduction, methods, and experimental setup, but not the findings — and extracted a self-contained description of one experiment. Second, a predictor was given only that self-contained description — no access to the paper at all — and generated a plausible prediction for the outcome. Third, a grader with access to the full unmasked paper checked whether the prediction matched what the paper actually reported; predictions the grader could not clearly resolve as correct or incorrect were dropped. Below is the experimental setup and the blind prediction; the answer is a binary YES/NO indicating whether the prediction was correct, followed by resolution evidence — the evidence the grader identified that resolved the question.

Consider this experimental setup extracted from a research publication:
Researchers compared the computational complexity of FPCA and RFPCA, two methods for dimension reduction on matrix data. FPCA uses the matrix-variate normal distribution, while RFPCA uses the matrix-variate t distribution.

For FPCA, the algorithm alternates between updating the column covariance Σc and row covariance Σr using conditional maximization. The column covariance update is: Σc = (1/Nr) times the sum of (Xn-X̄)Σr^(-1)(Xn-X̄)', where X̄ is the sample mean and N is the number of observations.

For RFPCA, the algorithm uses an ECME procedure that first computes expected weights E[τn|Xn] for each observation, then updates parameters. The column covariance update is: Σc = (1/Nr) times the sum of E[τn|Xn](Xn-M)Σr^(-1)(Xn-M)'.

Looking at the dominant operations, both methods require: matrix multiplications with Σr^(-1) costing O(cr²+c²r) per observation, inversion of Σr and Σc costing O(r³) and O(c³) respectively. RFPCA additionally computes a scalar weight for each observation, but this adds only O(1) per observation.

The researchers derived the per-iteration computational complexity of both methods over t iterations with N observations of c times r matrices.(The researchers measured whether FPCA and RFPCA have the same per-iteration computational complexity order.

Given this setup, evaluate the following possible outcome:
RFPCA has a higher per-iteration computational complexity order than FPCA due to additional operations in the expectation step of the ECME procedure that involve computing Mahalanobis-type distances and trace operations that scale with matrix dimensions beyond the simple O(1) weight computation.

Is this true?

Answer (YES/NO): NO